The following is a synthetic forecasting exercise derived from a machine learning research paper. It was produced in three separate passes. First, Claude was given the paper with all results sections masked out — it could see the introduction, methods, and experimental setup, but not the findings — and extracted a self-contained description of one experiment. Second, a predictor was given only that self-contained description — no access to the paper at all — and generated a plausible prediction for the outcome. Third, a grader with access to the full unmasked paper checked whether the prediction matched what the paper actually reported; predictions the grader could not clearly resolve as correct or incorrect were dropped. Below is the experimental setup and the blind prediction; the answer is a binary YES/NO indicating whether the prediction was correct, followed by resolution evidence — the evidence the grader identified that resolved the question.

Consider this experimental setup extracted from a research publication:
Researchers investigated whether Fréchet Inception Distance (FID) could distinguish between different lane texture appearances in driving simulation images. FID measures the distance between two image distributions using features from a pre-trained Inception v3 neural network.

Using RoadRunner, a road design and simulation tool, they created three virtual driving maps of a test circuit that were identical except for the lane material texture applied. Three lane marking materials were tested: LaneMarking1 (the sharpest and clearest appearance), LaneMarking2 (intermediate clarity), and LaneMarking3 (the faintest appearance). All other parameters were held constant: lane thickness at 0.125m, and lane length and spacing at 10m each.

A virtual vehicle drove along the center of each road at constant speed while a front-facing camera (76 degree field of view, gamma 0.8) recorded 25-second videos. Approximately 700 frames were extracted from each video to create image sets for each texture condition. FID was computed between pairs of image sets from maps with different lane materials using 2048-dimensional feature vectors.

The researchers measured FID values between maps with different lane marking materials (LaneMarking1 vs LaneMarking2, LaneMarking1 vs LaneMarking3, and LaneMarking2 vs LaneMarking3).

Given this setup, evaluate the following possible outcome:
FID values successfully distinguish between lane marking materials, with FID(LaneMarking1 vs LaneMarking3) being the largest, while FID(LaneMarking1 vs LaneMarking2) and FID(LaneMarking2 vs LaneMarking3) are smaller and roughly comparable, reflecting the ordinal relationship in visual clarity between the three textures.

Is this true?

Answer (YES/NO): NO